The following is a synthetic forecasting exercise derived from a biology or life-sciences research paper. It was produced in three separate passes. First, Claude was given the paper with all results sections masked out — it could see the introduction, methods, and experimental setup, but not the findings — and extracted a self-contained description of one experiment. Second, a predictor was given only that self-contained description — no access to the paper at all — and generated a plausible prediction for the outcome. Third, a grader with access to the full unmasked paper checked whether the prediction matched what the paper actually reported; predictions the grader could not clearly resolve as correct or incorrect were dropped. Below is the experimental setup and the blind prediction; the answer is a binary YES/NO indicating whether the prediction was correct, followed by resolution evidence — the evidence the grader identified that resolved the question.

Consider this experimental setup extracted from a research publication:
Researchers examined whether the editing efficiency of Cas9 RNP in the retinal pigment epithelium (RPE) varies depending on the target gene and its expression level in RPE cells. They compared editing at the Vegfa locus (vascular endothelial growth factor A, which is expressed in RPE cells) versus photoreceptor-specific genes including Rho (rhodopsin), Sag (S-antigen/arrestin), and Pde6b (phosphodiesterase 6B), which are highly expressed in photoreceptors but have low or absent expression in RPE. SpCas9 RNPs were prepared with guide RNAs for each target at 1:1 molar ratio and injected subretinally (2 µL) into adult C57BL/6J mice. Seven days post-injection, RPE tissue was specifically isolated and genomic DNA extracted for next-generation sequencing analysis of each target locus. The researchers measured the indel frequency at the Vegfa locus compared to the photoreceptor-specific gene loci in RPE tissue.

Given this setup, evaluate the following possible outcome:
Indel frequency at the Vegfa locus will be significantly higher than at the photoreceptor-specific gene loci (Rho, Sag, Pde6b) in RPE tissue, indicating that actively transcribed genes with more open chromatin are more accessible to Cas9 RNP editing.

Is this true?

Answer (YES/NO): YES